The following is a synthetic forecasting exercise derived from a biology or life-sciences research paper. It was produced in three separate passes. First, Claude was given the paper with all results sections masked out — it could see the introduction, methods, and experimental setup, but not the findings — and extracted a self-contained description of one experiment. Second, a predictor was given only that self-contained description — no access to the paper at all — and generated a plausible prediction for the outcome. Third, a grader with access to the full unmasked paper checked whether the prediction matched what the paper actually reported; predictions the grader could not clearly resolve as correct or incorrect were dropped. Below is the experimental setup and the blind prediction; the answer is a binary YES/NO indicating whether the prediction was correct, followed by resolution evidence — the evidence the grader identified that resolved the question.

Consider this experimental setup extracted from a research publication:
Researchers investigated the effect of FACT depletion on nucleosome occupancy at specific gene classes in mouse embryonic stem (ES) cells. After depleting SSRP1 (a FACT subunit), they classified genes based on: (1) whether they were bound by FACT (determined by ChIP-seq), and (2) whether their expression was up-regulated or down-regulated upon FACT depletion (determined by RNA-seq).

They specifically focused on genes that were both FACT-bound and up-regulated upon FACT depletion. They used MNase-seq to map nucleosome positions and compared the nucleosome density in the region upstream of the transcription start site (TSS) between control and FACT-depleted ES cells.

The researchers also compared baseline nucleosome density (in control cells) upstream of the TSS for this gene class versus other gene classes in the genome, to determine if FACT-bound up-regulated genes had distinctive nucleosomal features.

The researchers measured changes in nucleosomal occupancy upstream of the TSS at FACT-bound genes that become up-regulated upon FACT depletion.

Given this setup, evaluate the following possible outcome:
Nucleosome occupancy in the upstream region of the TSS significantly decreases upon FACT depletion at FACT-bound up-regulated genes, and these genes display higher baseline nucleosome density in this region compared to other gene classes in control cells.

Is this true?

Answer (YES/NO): YES